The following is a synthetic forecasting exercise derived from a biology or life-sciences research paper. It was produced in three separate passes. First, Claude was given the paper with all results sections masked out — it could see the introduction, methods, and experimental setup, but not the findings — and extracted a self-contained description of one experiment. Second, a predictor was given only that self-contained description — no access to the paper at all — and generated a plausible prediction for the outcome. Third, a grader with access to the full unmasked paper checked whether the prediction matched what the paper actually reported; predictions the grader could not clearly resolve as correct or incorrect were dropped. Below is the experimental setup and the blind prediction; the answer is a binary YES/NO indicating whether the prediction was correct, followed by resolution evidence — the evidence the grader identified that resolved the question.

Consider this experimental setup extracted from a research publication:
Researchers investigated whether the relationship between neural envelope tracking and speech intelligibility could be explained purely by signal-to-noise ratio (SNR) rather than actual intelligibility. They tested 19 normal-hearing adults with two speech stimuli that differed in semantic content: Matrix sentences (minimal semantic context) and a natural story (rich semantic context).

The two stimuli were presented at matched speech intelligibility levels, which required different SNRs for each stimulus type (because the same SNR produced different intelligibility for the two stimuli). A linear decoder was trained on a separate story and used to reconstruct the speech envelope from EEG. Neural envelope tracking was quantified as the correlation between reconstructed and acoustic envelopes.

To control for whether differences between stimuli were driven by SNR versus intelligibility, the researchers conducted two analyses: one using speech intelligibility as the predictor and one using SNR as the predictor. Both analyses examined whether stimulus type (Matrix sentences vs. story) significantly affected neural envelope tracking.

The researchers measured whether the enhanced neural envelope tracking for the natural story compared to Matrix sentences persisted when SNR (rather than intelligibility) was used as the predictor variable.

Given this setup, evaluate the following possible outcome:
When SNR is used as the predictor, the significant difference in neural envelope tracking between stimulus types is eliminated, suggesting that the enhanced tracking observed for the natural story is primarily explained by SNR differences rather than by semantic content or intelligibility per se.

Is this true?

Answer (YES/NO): NO